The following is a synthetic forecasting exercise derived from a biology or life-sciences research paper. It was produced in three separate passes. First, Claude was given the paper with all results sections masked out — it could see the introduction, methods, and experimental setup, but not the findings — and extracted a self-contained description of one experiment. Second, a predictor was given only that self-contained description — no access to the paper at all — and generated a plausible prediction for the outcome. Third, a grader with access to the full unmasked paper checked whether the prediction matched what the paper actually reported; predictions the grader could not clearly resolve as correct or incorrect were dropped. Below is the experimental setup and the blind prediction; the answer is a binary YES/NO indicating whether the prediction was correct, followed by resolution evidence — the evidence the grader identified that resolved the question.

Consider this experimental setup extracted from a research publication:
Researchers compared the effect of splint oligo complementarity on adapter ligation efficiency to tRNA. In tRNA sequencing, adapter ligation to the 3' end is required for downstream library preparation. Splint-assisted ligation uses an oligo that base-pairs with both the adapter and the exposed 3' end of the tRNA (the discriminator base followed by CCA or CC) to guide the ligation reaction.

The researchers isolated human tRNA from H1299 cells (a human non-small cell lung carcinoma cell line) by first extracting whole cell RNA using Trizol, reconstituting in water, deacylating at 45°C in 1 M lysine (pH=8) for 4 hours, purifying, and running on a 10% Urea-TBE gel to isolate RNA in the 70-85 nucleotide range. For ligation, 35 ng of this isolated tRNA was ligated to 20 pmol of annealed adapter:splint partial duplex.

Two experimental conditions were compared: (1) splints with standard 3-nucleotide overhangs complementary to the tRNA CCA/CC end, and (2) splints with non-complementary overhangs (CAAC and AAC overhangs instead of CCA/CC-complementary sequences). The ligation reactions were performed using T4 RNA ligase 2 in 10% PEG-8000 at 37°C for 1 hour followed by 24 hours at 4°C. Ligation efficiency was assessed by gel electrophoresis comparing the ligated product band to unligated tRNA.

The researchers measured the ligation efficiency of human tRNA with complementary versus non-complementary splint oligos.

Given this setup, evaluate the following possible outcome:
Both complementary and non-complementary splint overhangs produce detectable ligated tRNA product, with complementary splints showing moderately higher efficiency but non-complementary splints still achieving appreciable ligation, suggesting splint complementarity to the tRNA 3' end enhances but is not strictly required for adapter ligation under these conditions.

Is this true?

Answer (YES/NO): NO